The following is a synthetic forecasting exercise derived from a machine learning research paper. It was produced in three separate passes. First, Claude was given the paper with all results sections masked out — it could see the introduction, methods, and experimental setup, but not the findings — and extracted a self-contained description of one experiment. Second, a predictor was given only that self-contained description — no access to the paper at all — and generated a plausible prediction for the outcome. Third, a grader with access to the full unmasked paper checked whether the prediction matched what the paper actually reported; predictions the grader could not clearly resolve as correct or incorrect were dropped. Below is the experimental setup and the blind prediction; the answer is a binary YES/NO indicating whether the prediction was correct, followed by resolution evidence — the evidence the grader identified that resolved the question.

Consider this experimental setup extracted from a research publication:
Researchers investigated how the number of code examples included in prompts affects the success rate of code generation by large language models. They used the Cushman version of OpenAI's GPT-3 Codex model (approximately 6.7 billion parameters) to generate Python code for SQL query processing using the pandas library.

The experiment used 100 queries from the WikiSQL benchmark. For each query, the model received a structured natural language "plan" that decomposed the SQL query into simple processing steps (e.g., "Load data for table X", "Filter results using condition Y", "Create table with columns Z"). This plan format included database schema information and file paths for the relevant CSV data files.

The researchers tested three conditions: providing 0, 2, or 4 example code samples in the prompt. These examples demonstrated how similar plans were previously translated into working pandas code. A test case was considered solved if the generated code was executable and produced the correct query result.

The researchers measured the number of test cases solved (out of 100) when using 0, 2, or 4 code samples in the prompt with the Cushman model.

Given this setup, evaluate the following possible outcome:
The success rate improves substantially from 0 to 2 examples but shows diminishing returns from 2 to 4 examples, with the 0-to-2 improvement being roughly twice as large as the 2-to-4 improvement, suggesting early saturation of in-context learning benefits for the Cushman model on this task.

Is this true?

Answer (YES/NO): NO